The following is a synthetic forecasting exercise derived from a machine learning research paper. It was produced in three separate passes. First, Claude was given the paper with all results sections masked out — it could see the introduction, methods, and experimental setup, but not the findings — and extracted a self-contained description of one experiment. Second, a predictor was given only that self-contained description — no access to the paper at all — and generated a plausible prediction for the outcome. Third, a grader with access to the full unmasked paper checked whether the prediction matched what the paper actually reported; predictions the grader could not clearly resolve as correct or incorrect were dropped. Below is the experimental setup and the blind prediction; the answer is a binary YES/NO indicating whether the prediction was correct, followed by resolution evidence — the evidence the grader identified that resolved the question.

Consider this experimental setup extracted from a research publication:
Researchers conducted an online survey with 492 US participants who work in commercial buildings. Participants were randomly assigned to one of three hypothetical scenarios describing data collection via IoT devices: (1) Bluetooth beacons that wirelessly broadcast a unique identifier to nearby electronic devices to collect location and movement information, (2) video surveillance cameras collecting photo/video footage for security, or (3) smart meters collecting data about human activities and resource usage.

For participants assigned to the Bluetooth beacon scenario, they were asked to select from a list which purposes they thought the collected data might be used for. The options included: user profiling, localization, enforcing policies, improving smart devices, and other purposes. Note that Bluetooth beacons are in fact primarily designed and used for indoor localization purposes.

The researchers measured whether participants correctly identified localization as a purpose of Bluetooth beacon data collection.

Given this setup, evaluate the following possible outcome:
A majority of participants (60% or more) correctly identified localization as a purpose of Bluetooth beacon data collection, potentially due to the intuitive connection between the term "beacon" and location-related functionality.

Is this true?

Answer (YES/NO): NO